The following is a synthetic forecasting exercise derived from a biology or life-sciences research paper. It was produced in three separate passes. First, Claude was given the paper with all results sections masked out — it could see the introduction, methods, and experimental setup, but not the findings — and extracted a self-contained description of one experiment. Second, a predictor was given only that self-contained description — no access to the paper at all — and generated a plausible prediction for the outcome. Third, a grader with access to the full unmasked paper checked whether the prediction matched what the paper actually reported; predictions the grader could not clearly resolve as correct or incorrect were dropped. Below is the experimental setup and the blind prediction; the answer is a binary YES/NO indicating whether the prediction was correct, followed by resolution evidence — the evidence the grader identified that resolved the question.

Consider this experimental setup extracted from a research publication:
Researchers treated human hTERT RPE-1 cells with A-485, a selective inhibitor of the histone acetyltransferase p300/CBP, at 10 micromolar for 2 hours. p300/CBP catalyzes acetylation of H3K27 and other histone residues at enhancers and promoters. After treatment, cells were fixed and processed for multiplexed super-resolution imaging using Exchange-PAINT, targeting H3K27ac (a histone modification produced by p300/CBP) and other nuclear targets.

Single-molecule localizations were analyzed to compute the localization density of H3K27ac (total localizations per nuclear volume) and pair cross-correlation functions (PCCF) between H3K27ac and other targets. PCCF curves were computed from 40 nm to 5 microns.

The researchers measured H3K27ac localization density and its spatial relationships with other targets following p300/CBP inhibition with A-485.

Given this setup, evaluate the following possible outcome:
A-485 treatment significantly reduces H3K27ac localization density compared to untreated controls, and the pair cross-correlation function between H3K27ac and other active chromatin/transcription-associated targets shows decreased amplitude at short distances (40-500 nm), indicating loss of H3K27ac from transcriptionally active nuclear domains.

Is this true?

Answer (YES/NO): NO